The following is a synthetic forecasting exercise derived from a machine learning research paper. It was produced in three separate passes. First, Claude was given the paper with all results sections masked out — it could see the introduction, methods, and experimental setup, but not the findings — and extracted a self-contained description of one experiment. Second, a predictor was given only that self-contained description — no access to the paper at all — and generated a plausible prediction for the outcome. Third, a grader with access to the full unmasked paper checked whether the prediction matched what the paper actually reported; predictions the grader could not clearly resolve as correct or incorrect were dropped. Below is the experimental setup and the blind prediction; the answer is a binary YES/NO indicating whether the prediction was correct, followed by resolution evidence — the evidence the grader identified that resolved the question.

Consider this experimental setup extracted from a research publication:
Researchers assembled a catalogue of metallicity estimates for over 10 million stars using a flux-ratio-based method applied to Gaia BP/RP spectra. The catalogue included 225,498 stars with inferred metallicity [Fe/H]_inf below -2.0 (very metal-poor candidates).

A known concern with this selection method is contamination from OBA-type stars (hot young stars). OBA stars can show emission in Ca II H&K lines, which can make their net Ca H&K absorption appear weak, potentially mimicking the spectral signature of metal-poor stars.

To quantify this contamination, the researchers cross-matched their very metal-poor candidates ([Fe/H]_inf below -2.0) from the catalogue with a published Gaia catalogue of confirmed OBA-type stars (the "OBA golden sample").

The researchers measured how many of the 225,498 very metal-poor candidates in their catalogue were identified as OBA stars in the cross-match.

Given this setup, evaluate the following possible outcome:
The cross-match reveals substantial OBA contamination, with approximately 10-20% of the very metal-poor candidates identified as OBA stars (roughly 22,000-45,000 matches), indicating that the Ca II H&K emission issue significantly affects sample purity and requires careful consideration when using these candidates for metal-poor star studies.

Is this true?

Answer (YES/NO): NO